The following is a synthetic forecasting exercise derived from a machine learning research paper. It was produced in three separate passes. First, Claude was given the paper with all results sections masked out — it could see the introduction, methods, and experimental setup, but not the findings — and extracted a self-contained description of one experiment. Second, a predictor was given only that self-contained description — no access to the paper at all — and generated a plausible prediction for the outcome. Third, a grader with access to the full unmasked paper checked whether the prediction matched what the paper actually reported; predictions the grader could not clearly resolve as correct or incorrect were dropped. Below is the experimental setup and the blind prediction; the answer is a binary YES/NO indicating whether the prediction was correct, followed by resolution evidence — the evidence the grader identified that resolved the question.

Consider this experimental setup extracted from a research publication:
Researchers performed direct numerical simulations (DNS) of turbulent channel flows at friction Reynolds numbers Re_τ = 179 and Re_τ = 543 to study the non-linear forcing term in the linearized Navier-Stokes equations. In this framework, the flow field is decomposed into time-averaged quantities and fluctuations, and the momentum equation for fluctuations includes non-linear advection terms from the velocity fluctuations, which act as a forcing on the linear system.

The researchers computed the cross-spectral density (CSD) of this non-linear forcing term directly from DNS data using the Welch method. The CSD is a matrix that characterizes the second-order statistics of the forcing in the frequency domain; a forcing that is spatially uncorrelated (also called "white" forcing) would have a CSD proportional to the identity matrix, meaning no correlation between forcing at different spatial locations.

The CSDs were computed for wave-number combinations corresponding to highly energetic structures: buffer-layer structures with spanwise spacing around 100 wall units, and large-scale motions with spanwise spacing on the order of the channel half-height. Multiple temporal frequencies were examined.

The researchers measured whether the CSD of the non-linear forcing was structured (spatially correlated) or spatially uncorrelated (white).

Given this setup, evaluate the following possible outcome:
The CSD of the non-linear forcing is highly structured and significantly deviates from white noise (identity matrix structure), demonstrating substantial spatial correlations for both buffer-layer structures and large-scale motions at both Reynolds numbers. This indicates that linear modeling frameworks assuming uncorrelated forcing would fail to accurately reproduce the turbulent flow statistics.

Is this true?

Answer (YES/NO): YES